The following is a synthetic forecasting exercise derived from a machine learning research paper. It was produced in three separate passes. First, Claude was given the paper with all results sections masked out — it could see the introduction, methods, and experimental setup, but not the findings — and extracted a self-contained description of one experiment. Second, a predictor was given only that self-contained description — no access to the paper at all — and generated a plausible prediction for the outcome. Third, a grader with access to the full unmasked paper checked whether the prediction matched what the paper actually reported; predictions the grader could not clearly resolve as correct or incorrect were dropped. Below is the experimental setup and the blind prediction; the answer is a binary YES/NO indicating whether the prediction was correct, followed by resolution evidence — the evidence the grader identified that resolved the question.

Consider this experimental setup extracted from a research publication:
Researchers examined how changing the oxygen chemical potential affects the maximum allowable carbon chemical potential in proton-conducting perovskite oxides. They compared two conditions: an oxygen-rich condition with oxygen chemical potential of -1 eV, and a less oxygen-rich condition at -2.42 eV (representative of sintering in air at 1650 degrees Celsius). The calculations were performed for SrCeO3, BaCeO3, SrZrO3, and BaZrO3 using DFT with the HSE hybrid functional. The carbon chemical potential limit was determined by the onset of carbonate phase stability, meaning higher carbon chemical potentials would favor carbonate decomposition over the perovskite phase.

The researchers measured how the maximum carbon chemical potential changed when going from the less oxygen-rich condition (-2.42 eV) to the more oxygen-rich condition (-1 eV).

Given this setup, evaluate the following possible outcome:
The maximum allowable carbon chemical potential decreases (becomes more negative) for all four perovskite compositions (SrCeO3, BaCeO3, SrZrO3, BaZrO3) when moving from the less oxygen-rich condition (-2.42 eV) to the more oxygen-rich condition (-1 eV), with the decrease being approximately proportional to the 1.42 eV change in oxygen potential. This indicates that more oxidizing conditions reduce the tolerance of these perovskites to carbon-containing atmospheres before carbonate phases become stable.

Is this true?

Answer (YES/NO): NO